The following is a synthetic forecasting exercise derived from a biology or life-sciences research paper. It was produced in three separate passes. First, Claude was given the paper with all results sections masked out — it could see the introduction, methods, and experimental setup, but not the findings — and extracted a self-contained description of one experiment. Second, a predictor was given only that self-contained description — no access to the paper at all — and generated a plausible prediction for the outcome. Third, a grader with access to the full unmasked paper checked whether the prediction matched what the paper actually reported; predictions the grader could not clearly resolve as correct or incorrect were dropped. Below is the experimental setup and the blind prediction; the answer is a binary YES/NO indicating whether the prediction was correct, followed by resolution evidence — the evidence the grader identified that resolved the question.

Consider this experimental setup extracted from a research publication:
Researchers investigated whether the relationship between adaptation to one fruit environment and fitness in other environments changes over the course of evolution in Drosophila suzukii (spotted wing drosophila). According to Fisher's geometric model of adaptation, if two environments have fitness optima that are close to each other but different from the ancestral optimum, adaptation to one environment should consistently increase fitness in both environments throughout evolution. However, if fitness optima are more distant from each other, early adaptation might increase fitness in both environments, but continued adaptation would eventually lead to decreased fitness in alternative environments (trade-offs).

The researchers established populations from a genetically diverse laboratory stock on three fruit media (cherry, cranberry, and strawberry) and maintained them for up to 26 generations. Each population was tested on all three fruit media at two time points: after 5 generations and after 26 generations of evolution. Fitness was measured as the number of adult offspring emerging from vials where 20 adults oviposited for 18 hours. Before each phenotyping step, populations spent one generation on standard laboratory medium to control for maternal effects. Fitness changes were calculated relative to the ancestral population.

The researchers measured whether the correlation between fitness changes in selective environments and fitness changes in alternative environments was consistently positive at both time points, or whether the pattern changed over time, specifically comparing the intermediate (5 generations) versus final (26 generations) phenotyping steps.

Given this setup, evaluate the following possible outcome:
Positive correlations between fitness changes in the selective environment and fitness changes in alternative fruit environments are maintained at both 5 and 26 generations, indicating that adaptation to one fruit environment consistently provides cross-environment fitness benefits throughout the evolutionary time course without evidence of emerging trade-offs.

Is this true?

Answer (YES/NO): NO